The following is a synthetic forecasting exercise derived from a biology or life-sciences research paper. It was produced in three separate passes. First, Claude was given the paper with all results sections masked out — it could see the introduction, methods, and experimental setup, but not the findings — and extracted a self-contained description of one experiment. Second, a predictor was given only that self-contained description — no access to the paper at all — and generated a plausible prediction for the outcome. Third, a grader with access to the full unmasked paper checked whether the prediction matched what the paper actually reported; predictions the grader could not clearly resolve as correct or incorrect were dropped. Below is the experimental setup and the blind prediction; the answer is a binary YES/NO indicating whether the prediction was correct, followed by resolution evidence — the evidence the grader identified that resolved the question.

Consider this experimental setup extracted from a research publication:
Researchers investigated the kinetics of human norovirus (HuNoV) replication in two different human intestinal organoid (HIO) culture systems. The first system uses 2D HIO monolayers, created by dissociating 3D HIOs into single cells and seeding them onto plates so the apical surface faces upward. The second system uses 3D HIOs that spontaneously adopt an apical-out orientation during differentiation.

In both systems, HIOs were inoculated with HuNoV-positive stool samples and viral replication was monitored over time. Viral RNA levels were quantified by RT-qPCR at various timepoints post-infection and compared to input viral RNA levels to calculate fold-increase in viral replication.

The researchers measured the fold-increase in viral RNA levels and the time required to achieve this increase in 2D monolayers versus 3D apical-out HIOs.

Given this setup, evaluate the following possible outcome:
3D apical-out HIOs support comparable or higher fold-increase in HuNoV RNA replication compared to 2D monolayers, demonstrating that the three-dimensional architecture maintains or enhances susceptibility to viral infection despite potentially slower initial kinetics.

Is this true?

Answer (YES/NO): NO